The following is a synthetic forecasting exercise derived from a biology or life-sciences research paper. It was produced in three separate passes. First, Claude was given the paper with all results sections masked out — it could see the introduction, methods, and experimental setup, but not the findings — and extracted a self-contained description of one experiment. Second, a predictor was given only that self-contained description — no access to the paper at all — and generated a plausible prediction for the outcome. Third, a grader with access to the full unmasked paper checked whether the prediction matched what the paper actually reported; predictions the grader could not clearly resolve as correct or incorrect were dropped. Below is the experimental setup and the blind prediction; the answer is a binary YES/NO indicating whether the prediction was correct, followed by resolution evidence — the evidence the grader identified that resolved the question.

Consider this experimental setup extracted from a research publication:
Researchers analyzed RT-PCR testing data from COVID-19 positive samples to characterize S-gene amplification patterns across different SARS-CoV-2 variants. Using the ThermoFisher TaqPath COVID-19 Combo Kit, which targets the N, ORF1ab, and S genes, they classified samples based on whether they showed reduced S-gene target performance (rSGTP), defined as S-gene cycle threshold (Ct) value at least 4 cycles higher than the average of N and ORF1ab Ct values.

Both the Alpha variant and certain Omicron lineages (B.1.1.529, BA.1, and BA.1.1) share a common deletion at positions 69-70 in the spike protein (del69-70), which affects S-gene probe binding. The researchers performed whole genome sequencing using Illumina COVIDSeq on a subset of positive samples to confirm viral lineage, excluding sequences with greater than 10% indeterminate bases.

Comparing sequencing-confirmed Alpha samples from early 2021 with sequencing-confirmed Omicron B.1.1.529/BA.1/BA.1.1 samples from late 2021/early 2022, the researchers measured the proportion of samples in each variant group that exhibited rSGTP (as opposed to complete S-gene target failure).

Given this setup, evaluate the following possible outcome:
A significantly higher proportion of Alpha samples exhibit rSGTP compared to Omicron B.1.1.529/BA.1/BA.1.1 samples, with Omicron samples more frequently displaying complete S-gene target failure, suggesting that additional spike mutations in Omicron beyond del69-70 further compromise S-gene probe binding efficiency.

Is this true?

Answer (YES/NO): YES